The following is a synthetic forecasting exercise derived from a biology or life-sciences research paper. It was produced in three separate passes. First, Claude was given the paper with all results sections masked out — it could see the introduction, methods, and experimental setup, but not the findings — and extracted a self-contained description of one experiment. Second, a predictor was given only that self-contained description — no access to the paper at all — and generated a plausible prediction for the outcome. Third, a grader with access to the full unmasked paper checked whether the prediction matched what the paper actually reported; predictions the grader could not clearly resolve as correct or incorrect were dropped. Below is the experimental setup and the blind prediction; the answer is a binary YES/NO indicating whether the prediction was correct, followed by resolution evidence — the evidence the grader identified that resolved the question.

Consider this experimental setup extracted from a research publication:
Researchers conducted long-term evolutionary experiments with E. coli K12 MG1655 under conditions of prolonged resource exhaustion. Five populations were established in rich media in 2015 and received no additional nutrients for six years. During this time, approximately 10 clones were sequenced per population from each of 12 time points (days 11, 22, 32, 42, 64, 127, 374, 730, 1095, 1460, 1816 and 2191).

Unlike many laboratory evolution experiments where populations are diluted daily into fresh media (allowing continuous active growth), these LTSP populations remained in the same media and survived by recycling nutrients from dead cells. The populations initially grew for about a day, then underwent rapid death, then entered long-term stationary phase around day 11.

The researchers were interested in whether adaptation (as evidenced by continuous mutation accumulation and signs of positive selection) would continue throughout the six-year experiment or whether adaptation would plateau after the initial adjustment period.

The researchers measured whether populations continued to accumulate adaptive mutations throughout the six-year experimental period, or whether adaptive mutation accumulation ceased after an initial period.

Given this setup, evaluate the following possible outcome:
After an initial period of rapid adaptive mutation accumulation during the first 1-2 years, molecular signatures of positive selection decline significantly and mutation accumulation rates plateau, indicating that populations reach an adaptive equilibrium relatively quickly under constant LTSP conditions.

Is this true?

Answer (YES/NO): NO